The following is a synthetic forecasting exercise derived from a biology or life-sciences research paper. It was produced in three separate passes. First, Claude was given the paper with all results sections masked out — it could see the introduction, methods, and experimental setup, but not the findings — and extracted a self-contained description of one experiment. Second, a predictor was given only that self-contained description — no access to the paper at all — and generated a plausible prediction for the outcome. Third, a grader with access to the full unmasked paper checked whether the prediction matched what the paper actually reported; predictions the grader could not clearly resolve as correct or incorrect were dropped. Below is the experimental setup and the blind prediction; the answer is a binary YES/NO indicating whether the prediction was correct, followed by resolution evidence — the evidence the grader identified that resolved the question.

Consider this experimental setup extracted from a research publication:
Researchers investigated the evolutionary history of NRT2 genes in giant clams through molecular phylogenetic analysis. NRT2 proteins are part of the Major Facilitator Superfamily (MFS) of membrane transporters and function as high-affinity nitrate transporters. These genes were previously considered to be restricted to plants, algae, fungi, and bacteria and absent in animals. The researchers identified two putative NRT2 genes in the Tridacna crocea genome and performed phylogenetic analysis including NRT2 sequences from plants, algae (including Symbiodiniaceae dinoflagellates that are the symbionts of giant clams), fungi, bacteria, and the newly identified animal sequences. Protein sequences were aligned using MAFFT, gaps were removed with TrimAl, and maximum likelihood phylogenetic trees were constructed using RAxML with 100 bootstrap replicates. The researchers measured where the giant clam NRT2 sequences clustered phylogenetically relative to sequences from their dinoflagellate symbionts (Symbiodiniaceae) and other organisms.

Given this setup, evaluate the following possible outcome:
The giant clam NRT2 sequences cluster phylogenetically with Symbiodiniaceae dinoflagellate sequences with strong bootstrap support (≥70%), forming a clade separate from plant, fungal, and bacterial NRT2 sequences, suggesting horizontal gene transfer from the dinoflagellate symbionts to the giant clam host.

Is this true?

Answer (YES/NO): NO